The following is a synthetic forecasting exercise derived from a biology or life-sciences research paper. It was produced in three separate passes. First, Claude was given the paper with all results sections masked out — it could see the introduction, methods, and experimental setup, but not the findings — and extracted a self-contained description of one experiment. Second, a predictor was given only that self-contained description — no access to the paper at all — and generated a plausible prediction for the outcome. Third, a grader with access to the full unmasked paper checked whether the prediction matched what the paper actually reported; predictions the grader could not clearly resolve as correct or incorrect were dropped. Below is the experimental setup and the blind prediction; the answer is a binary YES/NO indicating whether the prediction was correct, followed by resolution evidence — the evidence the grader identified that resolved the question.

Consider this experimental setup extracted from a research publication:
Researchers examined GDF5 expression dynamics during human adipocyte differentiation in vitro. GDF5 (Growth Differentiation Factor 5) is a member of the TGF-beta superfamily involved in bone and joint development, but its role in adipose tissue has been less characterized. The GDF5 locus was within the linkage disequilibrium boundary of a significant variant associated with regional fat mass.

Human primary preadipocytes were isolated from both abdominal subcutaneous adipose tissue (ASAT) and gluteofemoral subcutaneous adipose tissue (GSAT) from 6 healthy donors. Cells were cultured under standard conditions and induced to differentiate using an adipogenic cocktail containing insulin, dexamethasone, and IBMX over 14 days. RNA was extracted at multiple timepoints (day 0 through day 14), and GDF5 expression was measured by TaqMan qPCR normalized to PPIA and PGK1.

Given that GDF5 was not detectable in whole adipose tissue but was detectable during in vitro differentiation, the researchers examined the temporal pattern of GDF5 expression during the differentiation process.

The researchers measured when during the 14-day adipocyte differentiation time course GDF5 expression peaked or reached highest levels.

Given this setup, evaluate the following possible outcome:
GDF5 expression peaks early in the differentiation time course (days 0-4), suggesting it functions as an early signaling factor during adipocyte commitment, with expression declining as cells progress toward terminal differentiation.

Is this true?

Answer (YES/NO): YES